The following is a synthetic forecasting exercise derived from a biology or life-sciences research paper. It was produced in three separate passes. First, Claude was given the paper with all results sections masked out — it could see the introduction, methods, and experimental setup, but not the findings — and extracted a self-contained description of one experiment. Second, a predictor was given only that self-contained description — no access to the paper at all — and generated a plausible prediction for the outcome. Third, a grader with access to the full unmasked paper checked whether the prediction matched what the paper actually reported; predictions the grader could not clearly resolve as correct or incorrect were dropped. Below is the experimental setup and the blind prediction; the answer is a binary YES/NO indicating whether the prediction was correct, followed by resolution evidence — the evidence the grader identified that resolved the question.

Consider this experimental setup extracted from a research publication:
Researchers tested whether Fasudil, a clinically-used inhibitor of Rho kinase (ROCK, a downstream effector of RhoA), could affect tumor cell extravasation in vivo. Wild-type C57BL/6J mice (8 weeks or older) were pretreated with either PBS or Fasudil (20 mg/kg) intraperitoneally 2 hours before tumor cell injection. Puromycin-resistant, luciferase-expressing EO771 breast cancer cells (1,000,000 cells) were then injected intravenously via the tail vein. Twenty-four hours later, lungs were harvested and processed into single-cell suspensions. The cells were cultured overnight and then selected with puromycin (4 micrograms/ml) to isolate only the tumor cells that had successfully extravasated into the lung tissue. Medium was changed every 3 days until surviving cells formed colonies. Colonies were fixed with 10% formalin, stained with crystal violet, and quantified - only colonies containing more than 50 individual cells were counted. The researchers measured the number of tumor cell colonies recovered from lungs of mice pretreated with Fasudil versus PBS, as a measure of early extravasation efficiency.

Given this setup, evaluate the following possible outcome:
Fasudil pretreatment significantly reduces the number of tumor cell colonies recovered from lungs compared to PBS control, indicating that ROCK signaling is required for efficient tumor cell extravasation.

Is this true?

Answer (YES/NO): YES